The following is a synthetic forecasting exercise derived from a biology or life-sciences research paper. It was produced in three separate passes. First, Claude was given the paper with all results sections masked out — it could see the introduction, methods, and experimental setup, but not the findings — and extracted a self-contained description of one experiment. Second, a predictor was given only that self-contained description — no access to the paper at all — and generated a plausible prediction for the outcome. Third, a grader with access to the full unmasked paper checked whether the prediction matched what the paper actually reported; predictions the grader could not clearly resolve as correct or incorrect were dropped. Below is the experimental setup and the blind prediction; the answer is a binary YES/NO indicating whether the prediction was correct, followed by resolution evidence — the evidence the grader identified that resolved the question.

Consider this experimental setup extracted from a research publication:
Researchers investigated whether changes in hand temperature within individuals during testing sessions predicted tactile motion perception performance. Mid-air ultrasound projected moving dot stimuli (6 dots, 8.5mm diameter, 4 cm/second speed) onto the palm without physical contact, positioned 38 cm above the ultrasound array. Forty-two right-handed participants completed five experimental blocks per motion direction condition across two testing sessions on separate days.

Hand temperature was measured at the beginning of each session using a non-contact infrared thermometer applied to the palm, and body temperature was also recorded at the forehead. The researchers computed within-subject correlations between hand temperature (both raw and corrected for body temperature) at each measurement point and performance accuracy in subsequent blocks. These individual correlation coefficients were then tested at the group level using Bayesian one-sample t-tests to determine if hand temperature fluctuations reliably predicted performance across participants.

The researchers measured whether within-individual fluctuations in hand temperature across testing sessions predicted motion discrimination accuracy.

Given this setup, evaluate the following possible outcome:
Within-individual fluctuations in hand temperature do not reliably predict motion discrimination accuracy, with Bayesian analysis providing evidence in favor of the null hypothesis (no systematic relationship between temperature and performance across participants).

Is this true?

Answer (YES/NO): YES